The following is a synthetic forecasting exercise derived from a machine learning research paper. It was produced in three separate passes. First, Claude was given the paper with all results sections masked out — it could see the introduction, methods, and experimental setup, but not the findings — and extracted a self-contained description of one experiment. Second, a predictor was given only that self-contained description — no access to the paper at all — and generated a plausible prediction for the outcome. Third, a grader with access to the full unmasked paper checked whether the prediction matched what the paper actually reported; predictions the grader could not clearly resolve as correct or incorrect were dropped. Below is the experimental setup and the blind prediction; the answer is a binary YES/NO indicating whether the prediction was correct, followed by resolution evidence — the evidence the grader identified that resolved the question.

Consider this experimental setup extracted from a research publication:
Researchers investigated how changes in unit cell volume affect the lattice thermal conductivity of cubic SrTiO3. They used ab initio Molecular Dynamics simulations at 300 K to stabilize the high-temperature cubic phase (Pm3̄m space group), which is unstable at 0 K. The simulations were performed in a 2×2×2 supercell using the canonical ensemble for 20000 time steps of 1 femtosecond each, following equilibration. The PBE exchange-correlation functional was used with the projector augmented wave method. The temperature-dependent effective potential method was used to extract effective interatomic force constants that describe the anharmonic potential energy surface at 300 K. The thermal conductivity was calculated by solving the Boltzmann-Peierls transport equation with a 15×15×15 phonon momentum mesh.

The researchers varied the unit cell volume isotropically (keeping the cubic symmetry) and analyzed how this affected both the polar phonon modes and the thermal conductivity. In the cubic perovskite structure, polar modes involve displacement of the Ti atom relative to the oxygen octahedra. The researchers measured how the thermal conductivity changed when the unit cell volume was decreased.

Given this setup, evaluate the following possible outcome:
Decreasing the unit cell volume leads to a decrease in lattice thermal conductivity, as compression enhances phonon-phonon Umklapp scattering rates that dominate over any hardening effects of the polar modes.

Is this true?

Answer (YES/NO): NO